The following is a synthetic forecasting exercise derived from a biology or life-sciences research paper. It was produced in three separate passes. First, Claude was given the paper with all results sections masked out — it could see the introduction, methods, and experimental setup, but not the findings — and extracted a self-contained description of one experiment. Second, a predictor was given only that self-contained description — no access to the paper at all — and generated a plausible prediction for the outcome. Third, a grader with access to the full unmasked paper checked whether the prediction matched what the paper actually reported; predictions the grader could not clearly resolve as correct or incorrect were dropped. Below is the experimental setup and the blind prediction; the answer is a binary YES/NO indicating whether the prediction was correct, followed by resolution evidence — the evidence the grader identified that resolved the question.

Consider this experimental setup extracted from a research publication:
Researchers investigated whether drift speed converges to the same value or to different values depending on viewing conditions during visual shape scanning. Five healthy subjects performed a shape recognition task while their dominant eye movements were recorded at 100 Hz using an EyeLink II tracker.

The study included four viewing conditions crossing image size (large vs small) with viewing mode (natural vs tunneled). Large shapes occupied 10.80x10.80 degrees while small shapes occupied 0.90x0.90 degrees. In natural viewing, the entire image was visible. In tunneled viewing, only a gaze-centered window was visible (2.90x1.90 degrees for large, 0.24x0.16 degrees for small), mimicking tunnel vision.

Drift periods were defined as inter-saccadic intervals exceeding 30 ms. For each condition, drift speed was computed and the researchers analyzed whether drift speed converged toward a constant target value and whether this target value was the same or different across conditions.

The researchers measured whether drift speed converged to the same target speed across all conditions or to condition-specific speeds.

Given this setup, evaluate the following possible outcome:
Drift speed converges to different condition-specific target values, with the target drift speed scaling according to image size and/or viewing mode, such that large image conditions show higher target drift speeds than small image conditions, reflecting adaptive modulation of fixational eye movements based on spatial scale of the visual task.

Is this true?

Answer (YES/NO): NO